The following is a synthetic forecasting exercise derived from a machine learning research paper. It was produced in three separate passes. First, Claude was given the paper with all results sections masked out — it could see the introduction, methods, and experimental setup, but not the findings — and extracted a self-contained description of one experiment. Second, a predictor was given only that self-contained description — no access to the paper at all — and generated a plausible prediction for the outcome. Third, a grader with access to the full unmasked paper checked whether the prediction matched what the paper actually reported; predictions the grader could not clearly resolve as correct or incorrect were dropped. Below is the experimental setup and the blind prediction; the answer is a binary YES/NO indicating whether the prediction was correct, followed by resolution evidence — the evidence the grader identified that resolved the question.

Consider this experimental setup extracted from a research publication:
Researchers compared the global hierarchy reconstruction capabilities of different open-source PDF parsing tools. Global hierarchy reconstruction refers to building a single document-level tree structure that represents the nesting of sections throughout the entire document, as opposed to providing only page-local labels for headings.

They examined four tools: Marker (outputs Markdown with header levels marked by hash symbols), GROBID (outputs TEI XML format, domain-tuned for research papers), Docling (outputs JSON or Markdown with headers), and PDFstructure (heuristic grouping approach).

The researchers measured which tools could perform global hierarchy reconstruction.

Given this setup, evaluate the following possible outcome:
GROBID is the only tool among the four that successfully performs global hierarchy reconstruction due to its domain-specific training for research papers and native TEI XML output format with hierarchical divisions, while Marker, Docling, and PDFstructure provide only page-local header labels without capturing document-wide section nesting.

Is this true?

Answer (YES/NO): NO